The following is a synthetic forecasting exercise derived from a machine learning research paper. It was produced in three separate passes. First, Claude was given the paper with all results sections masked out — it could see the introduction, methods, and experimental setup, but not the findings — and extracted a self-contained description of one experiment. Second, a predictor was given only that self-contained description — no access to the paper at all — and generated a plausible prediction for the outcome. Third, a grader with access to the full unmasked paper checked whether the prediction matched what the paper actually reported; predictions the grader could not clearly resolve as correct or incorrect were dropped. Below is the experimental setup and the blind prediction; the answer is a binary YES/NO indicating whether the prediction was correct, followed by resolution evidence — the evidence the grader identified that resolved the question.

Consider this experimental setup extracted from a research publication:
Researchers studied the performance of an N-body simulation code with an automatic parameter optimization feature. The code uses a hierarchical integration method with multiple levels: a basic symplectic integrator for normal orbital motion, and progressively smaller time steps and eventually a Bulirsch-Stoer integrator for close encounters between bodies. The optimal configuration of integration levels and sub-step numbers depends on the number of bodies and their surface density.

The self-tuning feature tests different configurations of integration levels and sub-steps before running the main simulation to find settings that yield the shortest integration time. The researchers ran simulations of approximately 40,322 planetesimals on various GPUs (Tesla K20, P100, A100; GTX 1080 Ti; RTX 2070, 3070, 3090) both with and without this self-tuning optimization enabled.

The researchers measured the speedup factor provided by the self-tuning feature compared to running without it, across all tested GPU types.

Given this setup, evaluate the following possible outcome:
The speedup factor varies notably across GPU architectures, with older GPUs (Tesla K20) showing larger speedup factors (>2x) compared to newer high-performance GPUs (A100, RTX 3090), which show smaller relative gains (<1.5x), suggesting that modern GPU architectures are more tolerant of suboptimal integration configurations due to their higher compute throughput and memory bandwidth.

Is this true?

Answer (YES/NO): NO